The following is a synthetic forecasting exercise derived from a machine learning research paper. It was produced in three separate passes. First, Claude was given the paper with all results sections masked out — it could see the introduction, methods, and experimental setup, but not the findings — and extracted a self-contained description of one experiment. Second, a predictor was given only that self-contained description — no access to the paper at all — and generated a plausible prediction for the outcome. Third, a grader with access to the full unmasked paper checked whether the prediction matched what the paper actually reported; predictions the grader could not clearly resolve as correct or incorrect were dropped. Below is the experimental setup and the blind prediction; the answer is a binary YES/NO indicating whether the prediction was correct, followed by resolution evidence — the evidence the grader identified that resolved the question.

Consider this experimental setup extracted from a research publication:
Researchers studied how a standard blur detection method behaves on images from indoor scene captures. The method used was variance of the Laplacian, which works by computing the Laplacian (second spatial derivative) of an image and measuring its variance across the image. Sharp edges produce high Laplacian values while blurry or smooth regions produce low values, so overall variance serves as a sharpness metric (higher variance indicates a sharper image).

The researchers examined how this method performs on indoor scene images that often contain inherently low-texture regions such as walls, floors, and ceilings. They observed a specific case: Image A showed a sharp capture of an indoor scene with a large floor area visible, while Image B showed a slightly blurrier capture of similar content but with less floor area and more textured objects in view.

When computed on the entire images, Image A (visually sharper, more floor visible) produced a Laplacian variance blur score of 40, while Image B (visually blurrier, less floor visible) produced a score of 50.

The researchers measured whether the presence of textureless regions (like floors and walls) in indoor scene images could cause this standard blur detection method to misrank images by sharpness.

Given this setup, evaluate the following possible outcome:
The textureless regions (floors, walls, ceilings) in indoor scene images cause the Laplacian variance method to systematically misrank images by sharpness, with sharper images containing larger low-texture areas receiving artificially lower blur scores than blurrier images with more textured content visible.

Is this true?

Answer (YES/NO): YES